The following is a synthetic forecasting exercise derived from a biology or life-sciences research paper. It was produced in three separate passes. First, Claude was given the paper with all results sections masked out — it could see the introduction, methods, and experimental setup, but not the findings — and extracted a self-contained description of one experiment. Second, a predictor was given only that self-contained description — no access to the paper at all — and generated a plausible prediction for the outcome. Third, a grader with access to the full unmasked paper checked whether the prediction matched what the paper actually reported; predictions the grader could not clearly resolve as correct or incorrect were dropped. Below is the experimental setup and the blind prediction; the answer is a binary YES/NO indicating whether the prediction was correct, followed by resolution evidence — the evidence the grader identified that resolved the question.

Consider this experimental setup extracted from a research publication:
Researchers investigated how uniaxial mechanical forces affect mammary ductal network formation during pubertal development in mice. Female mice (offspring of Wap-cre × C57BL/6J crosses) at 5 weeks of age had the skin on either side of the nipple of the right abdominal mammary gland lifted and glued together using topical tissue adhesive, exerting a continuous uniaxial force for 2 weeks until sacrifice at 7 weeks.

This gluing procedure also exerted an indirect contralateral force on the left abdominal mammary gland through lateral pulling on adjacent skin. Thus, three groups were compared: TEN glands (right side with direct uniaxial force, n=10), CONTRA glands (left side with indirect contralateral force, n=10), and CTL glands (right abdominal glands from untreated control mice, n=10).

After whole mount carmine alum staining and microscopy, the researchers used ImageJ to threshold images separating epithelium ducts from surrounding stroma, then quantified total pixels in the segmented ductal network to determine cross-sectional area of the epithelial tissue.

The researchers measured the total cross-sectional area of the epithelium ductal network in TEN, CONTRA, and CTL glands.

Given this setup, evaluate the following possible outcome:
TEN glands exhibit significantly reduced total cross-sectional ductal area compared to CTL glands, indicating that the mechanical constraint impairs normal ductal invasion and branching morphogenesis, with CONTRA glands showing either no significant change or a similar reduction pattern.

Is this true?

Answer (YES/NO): NO